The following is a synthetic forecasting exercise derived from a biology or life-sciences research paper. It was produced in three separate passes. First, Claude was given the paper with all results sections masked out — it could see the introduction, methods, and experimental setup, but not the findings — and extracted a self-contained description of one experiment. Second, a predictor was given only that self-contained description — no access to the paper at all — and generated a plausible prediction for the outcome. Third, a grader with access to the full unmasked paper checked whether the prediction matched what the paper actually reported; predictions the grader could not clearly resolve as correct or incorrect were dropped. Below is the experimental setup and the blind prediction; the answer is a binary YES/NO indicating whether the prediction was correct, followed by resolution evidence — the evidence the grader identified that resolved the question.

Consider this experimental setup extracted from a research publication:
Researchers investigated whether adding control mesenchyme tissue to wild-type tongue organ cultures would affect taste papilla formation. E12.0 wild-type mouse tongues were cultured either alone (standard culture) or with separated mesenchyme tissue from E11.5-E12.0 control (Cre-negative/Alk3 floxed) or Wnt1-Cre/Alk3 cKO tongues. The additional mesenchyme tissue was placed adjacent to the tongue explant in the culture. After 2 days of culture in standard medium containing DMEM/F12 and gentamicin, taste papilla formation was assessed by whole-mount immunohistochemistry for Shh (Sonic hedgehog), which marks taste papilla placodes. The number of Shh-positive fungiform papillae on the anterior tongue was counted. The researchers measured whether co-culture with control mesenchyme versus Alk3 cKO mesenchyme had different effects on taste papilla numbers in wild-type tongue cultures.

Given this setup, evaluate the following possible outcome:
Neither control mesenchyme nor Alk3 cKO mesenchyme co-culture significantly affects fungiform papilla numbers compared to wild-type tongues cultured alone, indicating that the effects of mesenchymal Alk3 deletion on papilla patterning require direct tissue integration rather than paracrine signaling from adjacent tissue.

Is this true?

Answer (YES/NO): NO